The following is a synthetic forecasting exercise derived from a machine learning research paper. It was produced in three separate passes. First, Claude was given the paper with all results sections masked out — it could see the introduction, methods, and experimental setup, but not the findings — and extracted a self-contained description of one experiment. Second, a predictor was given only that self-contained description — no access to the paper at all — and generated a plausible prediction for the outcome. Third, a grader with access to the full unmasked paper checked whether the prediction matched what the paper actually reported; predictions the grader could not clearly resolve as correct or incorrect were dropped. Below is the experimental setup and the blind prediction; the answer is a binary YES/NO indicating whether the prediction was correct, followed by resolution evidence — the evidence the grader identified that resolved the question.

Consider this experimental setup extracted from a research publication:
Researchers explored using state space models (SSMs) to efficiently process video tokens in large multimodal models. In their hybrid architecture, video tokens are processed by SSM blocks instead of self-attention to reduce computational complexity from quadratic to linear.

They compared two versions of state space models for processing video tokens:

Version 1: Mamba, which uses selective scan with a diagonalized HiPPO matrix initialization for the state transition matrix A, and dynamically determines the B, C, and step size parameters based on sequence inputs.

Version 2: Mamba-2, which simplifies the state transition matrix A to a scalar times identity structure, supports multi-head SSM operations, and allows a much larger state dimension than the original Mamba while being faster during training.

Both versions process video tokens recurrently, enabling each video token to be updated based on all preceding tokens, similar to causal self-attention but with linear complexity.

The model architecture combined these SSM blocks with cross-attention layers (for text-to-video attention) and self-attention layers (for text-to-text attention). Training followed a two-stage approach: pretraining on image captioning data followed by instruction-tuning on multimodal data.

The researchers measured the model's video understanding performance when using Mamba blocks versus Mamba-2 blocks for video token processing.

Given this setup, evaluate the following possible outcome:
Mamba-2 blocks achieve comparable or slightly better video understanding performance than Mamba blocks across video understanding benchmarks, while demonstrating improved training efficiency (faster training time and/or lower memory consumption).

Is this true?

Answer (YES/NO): YES